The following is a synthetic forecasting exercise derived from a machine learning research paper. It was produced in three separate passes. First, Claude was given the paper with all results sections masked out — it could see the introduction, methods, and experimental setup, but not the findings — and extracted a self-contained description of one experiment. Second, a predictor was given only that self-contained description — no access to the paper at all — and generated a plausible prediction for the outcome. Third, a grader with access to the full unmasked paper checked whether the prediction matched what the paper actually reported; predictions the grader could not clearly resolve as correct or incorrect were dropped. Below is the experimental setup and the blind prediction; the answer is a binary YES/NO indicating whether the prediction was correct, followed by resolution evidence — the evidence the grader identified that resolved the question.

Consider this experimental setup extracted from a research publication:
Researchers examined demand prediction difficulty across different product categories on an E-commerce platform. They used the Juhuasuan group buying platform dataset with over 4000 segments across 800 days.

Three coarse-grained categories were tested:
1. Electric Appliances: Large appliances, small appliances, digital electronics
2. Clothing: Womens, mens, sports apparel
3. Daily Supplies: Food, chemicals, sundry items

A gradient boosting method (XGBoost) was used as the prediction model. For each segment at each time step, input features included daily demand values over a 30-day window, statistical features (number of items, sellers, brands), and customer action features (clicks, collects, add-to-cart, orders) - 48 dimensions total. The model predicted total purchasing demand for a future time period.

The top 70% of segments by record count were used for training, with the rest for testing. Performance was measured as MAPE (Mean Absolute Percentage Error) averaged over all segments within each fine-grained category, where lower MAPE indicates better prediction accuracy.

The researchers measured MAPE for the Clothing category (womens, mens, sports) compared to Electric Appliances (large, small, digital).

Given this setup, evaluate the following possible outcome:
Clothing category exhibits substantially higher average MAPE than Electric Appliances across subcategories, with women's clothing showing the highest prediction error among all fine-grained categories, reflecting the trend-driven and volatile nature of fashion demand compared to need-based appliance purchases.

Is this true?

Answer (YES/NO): NO